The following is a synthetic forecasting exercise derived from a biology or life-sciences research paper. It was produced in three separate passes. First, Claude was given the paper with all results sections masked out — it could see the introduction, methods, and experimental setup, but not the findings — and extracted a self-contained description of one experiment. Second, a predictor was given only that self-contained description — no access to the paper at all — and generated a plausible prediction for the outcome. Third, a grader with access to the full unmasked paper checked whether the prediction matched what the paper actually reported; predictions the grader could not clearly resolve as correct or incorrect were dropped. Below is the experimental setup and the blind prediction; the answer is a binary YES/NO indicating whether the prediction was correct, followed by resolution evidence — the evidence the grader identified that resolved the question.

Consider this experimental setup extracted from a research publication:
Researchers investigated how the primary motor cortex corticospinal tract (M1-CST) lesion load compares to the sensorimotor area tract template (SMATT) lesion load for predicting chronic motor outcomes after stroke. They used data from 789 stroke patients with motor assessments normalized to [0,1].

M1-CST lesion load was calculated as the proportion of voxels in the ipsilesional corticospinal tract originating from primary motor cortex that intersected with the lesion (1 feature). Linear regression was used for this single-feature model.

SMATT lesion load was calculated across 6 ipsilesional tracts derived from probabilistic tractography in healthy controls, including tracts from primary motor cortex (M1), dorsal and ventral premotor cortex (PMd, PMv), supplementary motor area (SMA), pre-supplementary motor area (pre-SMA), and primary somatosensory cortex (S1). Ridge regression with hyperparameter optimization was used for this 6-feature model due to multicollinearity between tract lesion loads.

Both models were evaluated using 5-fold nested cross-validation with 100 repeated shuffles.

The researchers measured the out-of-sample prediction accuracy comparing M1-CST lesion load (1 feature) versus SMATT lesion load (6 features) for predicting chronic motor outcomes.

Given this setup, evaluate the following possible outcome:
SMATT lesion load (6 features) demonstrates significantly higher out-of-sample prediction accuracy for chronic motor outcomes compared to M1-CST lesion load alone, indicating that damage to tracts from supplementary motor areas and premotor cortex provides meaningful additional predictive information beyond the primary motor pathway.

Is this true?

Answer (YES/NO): YES